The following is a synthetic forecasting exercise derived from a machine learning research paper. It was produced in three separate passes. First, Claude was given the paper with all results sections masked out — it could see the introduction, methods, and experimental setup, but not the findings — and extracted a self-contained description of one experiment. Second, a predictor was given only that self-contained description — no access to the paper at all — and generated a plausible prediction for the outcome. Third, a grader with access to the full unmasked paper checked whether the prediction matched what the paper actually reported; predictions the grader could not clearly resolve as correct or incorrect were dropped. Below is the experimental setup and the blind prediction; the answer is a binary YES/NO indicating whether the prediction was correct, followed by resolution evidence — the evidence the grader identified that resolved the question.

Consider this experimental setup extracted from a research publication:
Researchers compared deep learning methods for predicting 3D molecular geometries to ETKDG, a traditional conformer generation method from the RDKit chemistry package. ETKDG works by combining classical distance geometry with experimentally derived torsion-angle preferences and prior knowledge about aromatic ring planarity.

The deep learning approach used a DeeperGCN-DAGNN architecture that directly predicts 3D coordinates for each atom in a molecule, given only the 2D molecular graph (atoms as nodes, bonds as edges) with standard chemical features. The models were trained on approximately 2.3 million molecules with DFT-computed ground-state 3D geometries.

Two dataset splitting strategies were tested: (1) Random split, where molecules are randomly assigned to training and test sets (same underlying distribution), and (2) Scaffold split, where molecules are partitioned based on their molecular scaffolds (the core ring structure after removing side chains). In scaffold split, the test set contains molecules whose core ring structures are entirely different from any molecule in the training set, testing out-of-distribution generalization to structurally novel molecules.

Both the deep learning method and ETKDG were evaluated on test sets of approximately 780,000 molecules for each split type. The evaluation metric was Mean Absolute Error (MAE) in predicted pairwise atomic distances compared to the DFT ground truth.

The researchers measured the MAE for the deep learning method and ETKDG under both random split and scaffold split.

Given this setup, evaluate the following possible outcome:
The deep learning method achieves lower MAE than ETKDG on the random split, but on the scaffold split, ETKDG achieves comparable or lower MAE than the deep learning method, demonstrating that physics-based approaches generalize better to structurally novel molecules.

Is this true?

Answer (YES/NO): YES